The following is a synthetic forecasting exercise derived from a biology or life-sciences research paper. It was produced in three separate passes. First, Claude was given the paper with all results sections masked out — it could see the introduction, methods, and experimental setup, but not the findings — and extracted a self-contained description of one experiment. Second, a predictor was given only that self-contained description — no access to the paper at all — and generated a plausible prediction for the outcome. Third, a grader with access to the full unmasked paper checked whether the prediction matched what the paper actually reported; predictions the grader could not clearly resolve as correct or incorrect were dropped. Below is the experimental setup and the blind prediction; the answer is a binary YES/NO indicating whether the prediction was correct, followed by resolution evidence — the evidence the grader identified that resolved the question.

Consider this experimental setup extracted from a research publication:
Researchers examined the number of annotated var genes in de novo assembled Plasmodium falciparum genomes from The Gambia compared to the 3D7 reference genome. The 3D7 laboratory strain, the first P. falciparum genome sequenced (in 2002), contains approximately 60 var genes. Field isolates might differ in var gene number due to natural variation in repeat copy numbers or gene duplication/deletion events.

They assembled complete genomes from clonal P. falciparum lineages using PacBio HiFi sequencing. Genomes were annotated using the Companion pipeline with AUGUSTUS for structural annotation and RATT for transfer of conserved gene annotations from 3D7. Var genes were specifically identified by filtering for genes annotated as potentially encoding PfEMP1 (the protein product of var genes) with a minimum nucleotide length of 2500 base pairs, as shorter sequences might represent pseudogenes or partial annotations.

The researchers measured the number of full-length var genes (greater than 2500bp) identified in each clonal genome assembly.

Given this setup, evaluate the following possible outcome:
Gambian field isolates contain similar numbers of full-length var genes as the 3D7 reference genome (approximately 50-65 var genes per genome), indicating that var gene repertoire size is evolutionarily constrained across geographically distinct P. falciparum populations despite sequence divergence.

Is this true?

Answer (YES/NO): NO